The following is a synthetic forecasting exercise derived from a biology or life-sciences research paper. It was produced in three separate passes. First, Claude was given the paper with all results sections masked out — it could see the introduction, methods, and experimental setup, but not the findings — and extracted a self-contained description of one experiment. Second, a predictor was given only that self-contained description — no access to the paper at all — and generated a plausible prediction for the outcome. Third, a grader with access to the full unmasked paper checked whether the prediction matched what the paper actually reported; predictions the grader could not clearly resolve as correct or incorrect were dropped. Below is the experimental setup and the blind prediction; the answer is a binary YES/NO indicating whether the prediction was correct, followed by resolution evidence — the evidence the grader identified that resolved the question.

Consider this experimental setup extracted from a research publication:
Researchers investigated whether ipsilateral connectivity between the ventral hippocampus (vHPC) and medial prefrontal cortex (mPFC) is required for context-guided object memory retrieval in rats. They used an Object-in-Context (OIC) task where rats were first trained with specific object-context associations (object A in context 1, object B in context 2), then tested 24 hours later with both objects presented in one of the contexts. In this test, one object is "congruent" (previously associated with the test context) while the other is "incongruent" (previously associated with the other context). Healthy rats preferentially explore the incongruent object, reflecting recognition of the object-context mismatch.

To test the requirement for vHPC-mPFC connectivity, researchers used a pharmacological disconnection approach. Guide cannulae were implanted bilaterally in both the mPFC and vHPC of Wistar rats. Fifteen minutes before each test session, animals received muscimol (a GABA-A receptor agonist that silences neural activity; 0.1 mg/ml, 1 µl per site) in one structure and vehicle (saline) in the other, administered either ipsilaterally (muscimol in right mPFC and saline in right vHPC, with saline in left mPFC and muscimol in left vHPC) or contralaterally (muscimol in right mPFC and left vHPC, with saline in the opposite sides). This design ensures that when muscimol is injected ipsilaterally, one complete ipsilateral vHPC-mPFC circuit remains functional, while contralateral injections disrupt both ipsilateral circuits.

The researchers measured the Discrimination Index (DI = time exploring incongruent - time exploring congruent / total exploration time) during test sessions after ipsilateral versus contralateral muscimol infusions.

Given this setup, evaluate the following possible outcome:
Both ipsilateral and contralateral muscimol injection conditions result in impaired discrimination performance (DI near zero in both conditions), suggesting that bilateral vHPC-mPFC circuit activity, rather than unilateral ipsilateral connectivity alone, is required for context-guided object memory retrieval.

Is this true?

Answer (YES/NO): NO